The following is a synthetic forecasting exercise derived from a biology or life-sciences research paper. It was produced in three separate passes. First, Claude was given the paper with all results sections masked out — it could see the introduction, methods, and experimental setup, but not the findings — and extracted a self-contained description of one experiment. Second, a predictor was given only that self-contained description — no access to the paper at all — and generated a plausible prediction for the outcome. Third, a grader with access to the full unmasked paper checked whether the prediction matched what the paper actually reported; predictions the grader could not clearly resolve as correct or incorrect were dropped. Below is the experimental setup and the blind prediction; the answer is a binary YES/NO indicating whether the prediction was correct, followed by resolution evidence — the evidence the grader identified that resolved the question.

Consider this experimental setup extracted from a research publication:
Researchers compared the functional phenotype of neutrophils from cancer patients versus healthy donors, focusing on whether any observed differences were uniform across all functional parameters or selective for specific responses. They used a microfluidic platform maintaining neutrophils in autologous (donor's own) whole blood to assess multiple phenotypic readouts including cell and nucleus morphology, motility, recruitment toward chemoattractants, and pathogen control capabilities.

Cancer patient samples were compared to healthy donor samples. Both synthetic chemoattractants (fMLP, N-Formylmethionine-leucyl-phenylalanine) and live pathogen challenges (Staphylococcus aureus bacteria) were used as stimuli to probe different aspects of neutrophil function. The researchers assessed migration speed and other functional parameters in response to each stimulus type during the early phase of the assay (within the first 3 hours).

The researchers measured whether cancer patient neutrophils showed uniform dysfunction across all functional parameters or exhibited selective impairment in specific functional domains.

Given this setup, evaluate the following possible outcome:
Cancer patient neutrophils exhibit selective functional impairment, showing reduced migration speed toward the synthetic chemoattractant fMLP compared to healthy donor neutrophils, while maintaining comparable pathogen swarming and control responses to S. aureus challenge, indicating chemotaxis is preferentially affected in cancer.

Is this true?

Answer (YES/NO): NO